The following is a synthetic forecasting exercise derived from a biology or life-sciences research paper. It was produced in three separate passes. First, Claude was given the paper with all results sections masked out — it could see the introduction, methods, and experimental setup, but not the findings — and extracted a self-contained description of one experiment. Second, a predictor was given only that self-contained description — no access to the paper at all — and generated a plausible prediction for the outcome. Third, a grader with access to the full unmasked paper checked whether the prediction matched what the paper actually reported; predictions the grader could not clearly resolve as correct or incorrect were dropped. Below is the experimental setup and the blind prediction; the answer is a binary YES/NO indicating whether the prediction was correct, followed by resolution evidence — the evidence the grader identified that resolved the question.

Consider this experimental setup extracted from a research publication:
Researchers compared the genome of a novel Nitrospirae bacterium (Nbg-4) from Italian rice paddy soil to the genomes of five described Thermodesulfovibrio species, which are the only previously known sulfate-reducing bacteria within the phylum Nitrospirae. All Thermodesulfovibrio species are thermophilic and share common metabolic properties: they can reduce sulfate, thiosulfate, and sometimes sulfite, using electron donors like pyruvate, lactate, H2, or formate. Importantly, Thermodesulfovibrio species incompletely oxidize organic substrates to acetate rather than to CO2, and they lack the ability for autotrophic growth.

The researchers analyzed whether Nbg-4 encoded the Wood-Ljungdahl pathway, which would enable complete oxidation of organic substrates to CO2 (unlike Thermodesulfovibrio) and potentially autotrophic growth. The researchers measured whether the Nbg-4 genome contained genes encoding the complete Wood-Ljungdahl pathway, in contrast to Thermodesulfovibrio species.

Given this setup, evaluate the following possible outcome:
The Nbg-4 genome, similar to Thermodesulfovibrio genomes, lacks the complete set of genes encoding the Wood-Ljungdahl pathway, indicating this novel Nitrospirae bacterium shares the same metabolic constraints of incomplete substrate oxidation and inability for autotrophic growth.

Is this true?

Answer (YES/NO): NO